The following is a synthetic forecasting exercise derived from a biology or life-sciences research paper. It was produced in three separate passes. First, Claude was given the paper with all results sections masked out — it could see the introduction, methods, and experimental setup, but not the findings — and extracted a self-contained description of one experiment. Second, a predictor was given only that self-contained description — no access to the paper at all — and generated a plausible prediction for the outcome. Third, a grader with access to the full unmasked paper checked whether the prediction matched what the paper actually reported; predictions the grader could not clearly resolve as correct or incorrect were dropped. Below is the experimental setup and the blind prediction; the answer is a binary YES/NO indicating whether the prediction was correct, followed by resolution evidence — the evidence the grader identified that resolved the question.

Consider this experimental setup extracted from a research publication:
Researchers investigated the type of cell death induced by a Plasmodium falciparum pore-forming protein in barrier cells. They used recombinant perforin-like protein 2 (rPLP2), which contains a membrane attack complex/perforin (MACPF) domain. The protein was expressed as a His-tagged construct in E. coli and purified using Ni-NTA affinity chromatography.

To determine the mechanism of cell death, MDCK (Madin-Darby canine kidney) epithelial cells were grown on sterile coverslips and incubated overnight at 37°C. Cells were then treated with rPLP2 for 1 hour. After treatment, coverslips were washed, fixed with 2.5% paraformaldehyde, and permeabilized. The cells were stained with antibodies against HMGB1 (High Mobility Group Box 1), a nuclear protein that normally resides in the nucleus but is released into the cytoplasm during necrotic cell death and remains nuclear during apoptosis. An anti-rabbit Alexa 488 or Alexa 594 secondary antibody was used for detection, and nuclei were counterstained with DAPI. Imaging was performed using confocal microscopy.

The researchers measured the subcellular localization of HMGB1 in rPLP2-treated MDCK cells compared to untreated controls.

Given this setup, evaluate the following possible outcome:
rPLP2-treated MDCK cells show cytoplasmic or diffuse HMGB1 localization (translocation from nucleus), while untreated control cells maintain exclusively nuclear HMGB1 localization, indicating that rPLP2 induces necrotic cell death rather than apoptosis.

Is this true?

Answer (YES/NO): YES